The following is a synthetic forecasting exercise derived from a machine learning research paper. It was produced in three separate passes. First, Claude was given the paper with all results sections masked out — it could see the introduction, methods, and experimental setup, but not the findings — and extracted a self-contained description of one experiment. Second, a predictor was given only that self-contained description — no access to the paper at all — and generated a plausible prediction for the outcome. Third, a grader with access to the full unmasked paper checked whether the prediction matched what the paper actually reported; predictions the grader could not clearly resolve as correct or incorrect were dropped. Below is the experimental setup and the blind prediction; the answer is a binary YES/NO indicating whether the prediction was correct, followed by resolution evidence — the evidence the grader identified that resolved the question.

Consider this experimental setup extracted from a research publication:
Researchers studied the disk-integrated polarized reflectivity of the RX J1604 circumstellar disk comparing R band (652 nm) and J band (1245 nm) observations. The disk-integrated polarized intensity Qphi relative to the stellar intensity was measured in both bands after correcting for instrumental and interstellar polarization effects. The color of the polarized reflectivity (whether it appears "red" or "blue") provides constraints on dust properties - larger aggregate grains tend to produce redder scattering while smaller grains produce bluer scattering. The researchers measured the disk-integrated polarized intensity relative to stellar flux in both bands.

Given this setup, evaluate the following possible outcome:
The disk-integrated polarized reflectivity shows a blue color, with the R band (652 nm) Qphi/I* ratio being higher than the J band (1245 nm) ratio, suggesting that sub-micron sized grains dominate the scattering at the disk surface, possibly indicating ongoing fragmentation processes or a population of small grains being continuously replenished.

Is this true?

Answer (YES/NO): NO